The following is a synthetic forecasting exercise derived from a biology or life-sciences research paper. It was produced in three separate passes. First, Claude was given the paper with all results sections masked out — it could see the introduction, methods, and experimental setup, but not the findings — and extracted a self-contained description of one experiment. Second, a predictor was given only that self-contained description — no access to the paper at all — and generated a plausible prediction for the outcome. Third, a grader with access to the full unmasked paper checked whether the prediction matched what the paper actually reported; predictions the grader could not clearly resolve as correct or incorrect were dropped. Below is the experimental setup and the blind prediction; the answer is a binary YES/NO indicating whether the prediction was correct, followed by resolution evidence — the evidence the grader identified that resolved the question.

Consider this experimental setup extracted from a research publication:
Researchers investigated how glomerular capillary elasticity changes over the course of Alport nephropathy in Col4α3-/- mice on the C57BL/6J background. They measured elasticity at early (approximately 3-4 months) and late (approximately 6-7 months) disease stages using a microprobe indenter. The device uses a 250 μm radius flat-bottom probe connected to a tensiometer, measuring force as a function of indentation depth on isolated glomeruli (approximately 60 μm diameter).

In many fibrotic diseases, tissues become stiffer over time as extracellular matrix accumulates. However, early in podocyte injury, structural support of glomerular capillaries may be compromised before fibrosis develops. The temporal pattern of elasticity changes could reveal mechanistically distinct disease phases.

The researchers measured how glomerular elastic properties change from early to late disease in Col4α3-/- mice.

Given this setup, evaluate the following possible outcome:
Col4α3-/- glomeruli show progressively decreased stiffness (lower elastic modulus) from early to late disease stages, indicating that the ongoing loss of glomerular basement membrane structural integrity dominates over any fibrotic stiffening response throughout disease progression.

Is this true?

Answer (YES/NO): NO